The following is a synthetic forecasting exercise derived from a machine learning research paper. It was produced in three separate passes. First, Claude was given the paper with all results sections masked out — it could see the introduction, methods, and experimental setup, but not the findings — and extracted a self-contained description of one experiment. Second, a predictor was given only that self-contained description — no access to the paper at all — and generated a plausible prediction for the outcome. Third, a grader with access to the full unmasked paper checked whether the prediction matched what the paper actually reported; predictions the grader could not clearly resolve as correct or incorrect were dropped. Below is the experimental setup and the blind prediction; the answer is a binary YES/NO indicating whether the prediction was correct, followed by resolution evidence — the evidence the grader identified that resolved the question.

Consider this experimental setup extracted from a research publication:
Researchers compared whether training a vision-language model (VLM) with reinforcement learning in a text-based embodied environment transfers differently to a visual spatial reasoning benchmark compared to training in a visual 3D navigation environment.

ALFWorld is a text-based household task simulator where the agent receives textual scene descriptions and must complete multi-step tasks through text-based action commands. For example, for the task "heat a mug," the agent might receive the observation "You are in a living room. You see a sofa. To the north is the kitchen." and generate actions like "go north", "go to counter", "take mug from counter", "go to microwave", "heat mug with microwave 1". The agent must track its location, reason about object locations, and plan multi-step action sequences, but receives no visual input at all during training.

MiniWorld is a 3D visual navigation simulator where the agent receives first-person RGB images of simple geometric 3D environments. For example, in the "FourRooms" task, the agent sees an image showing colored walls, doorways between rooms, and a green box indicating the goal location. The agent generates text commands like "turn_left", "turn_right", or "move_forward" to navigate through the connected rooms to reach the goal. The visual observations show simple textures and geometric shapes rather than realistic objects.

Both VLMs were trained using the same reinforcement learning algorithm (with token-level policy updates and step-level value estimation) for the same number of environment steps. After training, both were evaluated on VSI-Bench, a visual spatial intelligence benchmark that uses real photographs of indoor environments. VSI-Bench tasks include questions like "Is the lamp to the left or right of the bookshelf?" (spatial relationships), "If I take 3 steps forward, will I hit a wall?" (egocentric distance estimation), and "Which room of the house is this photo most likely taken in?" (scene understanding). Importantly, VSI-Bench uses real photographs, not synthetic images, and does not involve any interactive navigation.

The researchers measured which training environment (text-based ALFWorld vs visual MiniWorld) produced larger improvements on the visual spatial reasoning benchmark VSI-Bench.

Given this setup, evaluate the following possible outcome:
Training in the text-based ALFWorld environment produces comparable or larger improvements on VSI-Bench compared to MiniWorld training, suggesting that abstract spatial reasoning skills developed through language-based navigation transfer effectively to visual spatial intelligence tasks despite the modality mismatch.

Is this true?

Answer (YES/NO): NO